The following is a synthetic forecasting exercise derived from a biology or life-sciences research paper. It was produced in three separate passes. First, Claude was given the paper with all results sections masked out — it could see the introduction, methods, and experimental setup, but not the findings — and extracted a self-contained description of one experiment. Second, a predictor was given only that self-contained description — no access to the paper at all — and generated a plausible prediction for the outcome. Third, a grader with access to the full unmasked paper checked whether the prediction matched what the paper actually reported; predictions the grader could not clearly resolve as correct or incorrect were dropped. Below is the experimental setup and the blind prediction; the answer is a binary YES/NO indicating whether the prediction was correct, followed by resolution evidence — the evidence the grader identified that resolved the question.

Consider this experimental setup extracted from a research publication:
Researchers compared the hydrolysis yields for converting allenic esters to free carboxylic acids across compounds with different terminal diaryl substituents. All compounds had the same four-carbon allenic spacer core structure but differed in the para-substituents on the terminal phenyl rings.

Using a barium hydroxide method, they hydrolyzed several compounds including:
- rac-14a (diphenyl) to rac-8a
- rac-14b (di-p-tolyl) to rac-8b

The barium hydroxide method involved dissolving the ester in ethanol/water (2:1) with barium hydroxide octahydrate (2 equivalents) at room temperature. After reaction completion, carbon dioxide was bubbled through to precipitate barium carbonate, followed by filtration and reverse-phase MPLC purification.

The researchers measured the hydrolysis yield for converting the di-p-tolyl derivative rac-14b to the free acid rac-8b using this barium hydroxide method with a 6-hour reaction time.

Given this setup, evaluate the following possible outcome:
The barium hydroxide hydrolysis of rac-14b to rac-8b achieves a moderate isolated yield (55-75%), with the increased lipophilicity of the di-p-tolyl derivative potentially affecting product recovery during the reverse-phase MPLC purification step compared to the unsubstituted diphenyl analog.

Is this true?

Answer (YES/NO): NO